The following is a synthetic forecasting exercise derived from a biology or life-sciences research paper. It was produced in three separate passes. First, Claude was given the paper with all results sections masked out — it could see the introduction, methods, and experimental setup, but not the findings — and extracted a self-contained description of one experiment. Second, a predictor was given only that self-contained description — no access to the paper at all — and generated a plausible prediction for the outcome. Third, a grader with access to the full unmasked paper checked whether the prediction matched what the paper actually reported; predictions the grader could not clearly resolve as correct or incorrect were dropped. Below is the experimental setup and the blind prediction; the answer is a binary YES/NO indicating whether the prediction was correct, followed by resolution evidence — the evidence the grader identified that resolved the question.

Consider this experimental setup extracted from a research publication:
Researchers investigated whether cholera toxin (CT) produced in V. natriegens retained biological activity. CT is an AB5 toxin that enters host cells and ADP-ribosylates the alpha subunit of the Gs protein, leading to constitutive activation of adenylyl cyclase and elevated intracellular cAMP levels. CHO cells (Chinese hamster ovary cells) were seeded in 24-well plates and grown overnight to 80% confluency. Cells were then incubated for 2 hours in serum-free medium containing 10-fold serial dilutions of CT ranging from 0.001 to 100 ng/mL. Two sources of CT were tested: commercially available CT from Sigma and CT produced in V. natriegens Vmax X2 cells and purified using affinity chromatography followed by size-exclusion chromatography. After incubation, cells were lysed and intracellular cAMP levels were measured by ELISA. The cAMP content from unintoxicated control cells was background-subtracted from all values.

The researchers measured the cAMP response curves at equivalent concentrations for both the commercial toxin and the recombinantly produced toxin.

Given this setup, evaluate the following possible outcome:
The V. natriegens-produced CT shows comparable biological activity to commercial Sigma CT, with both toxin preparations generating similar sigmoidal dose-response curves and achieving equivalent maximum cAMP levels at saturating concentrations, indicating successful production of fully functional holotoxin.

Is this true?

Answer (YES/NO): NO